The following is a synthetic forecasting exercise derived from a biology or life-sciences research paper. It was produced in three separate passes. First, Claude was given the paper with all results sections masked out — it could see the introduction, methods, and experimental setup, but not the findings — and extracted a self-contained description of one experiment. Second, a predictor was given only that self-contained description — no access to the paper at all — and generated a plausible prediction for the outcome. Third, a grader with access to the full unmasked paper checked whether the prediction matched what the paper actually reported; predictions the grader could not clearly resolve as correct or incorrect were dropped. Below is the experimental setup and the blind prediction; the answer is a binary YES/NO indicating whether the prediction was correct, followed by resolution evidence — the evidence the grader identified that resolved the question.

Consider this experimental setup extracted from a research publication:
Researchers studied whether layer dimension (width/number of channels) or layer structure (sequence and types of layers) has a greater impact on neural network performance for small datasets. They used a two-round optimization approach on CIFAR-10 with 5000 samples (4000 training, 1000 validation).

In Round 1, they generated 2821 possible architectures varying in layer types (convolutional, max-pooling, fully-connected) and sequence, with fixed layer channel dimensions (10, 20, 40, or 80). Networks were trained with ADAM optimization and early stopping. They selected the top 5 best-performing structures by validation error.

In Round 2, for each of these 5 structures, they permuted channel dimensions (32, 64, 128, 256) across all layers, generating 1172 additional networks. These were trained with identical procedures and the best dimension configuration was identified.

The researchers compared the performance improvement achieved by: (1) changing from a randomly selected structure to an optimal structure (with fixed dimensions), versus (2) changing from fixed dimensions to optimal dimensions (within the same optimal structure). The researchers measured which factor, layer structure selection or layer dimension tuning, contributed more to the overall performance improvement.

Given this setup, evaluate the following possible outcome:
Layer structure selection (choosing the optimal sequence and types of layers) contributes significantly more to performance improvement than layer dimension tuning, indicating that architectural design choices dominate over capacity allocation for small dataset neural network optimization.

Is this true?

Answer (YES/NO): YES